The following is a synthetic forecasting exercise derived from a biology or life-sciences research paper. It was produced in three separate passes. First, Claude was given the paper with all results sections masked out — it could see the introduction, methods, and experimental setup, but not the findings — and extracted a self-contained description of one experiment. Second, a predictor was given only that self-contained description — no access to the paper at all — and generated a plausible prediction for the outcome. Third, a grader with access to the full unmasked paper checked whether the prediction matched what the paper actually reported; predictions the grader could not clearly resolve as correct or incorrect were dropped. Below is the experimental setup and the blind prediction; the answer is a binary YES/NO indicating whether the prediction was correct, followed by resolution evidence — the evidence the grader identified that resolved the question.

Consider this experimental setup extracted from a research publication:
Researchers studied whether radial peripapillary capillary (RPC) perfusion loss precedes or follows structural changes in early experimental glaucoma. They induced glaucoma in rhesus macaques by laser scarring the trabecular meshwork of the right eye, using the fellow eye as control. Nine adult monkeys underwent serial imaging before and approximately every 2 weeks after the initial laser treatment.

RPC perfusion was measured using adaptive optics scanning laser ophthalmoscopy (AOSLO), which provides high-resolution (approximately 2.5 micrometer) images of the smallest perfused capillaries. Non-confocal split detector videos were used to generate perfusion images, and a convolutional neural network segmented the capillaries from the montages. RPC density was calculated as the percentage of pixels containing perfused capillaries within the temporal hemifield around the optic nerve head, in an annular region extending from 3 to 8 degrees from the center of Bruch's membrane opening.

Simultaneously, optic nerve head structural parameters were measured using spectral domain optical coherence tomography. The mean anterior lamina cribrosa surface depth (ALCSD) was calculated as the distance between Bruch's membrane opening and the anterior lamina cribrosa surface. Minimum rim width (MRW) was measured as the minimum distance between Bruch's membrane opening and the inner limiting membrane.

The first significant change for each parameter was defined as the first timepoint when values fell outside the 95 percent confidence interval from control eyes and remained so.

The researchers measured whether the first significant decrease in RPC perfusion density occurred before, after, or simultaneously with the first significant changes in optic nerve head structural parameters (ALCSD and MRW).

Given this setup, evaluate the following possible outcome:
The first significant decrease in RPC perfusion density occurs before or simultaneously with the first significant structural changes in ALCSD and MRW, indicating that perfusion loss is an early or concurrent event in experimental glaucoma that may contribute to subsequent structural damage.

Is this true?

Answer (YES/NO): NO